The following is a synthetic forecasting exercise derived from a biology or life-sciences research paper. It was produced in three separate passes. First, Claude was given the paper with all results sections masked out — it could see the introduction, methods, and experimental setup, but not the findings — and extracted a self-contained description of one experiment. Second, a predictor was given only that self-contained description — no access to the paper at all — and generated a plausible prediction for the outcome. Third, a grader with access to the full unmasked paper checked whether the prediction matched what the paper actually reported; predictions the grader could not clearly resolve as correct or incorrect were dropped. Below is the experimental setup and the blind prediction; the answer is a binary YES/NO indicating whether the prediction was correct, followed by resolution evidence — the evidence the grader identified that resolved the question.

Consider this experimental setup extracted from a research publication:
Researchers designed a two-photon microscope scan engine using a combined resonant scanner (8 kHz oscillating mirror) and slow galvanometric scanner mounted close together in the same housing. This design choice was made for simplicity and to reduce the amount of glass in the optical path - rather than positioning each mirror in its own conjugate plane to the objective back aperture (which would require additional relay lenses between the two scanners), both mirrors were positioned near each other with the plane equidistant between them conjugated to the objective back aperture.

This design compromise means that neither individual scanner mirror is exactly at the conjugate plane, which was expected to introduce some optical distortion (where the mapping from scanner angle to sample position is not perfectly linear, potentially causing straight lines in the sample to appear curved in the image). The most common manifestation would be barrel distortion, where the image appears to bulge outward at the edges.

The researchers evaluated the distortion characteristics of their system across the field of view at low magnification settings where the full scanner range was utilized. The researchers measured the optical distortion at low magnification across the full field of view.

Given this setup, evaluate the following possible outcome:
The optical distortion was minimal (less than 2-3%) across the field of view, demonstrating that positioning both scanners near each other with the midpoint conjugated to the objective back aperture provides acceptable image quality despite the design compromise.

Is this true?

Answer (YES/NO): NO